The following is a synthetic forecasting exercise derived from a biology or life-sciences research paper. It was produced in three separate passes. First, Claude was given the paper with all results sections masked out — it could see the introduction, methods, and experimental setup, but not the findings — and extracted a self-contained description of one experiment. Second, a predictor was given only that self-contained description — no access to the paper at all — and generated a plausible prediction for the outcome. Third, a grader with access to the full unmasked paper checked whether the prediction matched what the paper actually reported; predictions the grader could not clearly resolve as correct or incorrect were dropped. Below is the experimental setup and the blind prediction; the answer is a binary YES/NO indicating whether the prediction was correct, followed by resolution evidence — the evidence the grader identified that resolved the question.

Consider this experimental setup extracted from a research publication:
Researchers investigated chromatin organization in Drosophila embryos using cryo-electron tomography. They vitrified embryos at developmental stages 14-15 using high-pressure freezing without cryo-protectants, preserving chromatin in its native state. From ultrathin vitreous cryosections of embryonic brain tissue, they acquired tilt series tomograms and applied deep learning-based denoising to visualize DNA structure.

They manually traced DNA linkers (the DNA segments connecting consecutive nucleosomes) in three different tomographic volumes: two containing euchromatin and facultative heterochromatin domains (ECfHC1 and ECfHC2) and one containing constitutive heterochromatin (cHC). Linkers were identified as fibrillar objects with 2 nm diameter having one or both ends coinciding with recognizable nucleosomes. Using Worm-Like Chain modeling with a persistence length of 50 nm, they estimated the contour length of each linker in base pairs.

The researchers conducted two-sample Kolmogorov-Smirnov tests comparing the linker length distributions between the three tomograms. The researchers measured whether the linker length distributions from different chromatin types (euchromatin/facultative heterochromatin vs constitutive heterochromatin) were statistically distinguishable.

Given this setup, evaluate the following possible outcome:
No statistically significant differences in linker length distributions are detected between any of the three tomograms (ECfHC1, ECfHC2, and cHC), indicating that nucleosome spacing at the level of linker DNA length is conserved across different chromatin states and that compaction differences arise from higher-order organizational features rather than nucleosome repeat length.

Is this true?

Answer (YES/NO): YES